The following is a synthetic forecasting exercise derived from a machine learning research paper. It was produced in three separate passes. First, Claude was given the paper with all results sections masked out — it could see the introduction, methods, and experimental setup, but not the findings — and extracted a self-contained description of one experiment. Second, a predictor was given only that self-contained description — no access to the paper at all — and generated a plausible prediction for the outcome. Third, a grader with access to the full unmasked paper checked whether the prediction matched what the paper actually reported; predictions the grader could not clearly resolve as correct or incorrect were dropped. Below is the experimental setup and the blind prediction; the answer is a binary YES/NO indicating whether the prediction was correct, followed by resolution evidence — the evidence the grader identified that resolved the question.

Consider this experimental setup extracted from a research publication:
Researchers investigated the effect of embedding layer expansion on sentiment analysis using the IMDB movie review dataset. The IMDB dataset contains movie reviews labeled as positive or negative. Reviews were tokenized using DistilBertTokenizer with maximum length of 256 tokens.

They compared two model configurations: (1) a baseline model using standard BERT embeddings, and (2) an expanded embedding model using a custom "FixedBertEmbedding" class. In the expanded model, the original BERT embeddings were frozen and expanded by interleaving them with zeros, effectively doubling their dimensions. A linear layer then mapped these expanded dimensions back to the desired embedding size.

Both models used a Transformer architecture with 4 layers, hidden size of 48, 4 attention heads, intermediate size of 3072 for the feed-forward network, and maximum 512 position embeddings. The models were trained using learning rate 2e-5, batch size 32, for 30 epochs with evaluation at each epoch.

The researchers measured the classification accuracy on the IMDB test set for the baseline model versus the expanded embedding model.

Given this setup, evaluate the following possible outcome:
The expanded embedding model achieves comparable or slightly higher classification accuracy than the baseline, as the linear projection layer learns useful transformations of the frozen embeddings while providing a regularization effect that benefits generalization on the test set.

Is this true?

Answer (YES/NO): YES